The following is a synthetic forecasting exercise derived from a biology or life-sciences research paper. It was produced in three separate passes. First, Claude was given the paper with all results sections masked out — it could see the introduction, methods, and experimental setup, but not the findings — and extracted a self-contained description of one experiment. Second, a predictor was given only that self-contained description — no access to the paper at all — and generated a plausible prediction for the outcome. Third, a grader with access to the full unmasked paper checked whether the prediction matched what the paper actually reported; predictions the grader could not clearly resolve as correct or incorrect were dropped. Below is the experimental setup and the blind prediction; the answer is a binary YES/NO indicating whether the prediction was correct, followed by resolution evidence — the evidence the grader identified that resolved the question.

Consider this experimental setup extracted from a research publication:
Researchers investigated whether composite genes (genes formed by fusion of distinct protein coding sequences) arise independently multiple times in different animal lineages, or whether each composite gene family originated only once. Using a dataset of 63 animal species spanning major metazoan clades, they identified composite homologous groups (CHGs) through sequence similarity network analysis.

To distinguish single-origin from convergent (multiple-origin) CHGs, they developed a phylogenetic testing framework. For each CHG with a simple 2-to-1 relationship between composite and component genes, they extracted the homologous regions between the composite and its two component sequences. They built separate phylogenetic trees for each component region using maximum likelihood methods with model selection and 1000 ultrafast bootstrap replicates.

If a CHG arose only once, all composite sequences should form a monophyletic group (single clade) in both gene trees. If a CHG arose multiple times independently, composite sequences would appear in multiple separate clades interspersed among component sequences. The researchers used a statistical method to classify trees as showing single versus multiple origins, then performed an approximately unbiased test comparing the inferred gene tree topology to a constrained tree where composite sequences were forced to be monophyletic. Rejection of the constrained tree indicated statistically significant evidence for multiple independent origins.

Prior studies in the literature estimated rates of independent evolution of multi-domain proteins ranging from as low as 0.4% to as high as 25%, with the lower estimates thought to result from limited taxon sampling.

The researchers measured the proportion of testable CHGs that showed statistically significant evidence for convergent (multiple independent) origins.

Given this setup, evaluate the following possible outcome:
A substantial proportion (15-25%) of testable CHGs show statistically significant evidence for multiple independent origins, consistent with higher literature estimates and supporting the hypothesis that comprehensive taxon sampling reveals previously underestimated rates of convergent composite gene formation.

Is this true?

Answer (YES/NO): NO